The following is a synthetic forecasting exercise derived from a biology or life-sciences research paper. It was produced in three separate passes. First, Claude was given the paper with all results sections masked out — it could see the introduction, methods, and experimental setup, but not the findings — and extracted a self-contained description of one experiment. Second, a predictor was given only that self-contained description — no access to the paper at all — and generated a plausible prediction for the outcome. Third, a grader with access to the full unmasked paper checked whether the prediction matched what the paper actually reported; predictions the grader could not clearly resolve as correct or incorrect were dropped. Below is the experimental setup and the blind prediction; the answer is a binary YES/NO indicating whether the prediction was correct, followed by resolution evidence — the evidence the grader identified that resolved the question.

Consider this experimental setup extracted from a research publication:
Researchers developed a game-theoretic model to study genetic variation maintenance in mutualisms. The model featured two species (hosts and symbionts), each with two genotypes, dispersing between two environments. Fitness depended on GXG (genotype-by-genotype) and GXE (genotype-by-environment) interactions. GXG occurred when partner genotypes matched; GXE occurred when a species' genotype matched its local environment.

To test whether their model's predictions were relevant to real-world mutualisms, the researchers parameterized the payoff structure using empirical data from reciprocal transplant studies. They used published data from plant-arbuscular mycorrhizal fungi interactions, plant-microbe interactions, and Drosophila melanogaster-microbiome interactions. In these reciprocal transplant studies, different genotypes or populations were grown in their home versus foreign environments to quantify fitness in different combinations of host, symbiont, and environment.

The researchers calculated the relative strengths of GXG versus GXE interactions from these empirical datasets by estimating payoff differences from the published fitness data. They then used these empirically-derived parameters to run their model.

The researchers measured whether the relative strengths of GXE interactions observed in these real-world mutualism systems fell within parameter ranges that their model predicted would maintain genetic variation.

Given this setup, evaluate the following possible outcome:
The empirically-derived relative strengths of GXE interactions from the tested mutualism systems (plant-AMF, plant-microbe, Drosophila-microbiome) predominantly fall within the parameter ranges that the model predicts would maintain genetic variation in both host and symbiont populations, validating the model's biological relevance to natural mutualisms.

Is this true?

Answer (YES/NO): YES